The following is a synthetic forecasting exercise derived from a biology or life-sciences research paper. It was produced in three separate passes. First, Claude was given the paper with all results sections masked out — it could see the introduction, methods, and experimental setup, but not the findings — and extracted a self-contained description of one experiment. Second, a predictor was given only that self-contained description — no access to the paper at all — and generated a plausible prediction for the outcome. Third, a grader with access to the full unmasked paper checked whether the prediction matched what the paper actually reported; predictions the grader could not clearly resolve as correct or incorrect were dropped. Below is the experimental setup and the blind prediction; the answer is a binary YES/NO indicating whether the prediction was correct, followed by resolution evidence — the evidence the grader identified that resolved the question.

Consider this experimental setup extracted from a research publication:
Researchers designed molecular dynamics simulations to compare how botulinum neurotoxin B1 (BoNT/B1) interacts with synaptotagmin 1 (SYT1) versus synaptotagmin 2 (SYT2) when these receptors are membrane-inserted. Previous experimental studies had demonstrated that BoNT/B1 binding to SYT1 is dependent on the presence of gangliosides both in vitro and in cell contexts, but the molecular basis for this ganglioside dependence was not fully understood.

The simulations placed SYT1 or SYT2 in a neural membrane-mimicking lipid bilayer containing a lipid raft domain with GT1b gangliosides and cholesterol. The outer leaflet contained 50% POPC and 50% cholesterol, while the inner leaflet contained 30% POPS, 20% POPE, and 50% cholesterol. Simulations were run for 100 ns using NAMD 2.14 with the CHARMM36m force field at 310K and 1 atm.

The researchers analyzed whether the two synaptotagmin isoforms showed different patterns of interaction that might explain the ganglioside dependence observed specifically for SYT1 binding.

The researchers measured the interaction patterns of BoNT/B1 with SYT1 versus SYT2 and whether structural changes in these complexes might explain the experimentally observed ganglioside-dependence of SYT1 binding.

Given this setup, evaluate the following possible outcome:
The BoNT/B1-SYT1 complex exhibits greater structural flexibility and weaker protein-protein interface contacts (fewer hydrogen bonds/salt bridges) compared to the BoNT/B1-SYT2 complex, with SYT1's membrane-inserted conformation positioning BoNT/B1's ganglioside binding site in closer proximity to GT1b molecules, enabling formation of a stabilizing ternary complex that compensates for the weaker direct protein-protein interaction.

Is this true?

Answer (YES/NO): NO